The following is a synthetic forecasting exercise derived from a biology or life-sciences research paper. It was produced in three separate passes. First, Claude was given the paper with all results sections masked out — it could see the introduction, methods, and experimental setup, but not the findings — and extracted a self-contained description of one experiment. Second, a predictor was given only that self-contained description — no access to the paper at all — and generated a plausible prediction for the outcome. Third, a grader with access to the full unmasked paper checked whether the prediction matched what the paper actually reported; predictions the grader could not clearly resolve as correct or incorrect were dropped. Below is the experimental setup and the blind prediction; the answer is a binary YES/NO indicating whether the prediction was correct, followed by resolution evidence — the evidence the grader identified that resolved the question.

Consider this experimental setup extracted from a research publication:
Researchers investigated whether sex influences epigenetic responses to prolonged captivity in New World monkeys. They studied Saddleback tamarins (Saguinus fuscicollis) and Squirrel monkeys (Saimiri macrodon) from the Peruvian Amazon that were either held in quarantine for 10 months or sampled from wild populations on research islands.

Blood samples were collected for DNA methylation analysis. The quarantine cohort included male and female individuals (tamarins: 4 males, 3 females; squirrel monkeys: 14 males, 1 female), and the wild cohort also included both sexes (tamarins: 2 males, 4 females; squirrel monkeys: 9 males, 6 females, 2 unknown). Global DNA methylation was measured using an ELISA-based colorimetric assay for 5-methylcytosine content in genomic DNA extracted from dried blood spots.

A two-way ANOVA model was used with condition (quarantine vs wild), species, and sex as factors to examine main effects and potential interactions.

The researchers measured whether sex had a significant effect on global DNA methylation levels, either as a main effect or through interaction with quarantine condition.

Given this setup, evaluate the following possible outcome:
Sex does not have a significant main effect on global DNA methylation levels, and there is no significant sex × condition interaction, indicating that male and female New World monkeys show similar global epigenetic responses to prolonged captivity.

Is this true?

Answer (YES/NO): YES